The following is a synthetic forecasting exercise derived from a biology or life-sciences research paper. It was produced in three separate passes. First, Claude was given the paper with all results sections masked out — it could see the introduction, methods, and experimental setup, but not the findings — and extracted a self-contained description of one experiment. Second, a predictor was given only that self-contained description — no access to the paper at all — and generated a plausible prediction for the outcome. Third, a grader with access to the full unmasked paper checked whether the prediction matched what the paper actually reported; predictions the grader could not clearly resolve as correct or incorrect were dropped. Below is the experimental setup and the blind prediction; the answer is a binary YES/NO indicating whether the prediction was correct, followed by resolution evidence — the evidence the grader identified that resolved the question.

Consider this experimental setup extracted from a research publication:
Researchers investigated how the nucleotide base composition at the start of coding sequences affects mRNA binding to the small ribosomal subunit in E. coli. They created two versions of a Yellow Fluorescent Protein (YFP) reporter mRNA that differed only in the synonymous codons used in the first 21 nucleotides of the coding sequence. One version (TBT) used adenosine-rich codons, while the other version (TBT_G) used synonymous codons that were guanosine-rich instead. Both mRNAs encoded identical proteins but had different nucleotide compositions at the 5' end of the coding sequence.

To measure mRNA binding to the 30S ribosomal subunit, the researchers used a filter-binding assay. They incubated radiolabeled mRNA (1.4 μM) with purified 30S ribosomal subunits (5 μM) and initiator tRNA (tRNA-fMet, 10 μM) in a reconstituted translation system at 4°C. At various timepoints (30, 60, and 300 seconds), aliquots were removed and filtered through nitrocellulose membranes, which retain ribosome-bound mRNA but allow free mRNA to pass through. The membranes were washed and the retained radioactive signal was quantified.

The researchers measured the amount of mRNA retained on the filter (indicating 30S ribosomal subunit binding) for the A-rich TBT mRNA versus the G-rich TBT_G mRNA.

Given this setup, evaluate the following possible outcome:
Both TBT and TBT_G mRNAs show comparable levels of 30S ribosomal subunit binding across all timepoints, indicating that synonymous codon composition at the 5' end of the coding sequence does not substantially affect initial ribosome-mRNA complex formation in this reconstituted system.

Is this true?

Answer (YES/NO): YES